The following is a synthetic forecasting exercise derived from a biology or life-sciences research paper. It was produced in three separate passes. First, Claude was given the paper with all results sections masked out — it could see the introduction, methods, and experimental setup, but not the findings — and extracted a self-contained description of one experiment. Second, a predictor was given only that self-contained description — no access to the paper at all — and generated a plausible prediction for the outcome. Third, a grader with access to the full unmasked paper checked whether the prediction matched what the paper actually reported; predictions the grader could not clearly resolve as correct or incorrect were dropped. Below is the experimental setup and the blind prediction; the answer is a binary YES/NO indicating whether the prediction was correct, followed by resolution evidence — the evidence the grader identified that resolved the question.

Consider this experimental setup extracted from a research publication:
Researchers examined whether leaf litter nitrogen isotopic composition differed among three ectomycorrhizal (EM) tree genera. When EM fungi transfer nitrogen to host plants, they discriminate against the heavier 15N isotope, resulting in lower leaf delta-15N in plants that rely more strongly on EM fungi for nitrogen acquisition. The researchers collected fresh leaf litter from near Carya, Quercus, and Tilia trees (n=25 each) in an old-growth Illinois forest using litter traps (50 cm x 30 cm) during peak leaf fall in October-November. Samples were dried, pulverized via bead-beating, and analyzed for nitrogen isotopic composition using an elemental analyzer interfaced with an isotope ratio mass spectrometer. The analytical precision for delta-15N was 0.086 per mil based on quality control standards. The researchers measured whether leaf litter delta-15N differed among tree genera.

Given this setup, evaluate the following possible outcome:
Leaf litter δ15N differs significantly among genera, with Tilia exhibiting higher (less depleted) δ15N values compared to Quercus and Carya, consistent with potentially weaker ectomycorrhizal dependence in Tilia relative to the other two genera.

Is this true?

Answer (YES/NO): YES